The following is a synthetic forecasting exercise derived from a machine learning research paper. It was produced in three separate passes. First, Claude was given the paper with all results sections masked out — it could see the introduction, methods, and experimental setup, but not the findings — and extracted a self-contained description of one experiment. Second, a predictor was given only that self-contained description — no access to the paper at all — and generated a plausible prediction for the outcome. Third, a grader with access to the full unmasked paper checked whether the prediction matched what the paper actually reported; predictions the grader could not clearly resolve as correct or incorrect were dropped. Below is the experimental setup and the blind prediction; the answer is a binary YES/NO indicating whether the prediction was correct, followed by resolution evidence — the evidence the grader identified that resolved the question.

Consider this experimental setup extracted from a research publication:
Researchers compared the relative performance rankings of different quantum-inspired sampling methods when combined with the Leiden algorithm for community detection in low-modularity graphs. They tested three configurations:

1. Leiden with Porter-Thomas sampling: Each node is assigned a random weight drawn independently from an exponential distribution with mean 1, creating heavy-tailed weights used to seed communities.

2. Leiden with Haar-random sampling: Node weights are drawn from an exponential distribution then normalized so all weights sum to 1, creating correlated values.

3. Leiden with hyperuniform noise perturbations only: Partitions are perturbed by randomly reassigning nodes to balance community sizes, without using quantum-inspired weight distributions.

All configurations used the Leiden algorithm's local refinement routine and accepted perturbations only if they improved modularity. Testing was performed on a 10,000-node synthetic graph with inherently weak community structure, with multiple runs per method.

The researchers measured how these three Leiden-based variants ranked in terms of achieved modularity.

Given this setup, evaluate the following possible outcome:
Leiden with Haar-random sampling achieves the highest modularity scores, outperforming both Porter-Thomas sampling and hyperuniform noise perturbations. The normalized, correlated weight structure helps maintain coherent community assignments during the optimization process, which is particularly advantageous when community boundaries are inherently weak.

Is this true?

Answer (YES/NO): YES